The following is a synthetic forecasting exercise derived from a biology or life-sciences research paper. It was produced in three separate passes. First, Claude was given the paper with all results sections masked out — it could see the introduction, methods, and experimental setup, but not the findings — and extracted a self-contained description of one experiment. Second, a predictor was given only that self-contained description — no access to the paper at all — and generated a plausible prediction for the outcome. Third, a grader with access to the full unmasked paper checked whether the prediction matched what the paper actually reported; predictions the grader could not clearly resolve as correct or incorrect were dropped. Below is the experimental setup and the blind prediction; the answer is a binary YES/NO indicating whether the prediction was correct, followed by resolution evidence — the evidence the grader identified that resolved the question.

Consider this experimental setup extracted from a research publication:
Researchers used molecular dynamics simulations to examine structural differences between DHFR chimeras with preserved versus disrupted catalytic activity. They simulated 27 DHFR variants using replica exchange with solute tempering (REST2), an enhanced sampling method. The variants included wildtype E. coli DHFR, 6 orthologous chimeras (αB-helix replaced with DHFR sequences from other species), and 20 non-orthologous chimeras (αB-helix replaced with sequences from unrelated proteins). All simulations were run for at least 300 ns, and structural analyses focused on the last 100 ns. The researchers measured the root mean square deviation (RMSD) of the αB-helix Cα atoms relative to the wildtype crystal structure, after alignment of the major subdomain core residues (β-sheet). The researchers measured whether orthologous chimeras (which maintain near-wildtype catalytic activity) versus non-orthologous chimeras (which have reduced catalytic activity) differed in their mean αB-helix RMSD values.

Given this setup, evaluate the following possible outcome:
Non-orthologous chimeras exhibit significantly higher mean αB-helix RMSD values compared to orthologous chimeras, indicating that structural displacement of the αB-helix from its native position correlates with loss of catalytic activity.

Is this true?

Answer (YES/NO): YES